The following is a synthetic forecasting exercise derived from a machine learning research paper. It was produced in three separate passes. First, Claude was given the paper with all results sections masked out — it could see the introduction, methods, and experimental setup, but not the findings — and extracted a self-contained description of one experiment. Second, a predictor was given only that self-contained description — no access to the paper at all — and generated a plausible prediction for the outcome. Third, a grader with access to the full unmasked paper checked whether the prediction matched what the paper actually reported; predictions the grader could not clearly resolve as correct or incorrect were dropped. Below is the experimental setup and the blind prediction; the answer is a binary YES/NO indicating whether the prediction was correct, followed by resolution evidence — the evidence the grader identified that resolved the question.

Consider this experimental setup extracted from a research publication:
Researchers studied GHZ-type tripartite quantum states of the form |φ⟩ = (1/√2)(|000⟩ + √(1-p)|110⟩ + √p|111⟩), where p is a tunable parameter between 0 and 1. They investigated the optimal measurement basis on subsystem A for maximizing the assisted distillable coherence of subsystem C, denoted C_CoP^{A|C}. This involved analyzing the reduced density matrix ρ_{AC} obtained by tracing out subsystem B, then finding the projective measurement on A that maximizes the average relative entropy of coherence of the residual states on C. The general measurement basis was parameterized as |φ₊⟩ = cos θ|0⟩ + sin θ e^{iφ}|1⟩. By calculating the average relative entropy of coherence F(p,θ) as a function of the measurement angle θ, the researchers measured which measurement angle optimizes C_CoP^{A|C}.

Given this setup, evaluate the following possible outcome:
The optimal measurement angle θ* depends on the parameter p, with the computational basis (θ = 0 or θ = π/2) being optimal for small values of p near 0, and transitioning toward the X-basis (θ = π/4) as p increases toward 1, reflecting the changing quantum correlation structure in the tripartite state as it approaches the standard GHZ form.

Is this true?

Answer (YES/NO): NO